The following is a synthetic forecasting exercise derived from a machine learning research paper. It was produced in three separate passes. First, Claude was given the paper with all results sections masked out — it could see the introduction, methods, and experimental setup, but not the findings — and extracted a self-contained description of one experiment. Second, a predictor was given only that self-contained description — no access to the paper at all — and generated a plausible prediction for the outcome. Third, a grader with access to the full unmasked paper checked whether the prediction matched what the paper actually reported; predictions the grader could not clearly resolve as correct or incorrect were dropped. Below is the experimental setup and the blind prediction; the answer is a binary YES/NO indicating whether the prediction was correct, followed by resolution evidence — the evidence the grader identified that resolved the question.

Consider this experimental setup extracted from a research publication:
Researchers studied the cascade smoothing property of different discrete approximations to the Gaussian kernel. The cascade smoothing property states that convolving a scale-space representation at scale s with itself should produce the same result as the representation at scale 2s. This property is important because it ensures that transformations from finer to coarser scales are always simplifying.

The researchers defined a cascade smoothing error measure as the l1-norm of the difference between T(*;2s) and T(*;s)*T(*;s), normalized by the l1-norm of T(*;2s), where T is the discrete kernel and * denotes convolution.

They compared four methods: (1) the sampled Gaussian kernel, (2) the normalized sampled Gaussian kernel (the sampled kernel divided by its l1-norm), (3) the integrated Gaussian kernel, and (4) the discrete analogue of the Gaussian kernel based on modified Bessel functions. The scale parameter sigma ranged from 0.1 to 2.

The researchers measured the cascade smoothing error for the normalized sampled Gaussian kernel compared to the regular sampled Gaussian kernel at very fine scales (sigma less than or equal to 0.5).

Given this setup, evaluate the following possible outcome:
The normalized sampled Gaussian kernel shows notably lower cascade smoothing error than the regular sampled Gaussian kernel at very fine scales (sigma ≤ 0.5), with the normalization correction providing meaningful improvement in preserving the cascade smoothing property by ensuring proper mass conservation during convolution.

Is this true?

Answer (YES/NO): YES